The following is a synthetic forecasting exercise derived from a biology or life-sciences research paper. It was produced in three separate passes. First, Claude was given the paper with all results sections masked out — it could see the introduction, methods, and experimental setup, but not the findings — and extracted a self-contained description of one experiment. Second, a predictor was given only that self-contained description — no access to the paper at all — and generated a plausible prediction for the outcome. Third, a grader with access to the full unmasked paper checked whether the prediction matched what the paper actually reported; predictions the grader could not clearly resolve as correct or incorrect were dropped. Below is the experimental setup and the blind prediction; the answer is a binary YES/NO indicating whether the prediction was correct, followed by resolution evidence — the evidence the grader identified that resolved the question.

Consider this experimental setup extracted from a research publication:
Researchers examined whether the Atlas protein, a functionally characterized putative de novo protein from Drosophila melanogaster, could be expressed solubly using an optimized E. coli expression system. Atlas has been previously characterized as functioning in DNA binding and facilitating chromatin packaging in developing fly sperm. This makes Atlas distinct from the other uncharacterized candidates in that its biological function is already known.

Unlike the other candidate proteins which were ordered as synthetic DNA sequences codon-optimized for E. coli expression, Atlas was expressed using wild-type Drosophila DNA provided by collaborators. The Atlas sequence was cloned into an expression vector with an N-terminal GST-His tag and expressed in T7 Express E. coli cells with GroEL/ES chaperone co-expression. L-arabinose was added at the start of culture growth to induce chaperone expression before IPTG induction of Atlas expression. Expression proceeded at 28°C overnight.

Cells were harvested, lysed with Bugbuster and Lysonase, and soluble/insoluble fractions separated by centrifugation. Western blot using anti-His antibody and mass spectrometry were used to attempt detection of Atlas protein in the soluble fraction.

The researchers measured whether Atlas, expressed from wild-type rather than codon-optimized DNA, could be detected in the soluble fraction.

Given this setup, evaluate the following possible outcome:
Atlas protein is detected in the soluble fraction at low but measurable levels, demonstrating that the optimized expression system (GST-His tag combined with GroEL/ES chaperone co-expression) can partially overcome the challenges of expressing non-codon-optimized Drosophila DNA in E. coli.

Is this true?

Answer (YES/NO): NO